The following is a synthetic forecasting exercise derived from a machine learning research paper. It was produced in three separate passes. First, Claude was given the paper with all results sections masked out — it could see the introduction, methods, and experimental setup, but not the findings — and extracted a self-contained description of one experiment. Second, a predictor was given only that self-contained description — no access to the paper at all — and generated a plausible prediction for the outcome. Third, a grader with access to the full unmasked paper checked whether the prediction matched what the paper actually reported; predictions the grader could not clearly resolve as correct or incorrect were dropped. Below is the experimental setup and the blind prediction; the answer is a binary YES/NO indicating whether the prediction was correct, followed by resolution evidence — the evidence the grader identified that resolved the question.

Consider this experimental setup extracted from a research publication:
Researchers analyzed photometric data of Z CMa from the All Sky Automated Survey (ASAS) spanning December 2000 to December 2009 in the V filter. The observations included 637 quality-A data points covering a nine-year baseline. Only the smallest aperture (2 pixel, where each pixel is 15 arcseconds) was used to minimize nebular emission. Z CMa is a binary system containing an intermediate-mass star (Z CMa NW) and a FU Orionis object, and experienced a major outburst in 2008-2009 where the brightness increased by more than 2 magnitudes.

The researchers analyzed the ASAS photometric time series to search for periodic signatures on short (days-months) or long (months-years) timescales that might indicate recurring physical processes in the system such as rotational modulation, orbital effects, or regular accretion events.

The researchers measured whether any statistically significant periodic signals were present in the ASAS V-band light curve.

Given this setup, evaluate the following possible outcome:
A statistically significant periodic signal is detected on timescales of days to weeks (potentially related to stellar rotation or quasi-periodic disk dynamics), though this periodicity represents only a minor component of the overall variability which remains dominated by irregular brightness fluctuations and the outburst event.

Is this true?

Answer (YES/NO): NO